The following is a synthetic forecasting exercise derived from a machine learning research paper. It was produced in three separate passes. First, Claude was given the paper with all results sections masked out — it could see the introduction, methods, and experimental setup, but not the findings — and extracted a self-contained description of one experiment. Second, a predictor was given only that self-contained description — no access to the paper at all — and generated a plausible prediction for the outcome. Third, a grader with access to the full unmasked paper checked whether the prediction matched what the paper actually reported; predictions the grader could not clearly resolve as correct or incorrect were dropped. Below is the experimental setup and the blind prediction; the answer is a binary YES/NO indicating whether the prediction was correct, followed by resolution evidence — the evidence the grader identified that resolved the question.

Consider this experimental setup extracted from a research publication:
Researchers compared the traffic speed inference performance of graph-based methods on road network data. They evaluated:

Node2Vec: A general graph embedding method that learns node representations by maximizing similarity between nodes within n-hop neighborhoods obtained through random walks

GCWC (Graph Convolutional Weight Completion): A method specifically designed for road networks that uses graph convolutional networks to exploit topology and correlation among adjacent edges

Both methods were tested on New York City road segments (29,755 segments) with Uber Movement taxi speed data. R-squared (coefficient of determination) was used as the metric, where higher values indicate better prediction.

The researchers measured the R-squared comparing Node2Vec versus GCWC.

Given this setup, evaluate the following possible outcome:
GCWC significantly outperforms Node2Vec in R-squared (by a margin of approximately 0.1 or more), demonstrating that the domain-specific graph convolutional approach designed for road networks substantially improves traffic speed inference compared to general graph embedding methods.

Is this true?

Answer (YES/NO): NO